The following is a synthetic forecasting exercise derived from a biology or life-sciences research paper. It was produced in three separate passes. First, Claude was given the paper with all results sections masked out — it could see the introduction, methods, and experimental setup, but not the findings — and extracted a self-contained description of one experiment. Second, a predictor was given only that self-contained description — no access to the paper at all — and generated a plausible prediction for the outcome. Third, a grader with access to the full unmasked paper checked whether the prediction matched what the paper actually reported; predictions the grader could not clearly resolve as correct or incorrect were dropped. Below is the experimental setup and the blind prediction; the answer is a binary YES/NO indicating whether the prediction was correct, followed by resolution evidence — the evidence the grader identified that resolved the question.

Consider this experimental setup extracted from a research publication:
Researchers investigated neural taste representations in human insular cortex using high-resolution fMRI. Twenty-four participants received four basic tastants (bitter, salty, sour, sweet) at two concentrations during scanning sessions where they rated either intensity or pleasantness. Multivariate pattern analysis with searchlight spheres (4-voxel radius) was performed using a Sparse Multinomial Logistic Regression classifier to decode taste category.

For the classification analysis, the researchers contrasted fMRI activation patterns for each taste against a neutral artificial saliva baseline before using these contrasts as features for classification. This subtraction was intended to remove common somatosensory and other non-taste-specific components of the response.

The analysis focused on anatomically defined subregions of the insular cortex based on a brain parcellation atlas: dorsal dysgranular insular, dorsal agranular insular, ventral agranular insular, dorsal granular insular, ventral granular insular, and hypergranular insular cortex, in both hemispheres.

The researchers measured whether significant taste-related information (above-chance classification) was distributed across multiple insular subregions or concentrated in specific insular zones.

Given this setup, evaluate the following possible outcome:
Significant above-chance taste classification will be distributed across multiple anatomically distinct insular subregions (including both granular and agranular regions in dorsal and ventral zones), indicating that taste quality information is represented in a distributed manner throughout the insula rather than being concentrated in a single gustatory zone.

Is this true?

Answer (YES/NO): YES